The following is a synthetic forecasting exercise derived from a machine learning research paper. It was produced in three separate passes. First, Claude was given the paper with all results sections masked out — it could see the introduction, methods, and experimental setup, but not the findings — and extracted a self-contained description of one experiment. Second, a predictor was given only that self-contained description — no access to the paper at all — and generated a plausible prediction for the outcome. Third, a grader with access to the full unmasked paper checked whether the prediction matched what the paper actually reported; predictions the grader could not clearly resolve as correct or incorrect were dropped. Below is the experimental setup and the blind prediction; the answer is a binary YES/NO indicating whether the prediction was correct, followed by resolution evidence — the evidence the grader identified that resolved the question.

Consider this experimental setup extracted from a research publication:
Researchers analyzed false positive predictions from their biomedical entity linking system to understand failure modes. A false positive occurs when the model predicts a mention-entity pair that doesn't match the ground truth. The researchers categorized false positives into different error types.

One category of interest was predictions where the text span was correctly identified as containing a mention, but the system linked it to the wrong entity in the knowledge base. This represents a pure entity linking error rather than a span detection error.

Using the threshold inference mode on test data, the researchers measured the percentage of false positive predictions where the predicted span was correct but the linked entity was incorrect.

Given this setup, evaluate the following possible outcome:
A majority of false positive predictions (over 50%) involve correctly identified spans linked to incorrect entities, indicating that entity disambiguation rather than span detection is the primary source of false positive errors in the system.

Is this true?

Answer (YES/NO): NO